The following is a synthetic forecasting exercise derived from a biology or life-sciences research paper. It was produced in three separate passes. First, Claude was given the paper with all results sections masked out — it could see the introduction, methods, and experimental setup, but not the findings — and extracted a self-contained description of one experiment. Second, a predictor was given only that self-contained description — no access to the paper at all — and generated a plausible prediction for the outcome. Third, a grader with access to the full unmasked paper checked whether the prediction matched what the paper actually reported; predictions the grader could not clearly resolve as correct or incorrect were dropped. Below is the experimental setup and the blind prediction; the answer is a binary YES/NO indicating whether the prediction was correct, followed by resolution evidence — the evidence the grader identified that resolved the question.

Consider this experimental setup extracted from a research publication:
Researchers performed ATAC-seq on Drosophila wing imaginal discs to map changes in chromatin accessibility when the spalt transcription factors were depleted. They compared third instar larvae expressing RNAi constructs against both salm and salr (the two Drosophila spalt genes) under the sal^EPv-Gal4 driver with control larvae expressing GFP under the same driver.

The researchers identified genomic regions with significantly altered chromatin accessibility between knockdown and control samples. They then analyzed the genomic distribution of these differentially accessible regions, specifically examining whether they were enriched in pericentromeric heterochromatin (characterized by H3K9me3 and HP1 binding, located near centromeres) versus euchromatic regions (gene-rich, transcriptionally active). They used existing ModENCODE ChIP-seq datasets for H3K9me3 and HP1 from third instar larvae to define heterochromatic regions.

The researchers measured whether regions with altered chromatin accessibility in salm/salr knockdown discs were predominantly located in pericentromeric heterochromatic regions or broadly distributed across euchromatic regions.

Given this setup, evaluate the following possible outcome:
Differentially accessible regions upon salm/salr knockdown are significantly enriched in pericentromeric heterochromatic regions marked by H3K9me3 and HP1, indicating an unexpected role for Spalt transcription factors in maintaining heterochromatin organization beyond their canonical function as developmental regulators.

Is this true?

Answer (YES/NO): YES